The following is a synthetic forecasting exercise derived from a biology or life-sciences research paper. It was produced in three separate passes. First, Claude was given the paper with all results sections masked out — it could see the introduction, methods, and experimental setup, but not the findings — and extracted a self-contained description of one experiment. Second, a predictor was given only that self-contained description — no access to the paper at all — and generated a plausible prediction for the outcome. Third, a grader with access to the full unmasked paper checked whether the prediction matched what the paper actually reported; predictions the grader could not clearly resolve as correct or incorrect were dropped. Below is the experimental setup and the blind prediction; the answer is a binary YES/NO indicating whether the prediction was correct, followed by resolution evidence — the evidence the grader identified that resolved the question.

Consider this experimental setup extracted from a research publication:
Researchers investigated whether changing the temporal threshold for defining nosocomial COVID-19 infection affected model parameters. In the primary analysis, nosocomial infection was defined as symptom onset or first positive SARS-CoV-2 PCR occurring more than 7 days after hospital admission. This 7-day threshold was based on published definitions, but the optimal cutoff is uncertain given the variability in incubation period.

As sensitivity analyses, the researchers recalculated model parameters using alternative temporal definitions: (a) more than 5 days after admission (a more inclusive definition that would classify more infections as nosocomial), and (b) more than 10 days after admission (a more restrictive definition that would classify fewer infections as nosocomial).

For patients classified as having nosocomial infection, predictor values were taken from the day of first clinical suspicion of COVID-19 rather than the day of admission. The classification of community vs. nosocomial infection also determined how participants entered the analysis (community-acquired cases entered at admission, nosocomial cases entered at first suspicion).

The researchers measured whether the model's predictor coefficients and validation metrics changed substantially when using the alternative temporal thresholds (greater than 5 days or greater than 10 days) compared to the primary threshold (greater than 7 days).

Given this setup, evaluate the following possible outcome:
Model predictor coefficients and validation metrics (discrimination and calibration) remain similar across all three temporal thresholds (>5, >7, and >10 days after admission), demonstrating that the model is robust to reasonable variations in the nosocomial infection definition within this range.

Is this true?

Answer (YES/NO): YES